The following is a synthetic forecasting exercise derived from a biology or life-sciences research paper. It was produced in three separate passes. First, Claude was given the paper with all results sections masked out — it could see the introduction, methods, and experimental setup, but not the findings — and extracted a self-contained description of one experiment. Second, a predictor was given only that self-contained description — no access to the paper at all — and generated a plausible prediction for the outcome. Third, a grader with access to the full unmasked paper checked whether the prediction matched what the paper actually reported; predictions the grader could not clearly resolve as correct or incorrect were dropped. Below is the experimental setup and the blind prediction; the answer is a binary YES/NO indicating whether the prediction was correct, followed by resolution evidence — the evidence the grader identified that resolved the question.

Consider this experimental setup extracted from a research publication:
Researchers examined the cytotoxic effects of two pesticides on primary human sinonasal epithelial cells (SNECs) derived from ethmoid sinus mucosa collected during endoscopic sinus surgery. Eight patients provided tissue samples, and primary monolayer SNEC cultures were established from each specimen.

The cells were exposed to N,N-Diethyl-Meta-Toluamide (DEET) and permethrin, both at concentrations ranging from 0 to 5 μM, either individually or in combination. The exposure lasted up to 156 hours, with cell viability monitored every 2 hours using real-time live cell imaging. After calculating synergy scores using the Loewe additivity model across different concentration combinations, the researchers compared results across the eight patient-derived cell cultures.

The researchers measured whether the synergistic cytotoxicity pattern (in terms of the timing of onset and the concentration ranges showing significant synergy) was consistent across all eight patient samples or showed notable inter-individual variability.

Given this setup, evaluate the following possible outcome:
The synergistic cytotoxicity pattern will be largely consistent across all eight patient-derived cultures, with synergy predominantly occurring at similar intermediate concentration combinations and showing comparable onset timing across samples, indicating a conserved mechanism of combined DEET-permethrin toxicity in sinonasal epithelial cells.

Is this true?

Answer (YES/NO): NO